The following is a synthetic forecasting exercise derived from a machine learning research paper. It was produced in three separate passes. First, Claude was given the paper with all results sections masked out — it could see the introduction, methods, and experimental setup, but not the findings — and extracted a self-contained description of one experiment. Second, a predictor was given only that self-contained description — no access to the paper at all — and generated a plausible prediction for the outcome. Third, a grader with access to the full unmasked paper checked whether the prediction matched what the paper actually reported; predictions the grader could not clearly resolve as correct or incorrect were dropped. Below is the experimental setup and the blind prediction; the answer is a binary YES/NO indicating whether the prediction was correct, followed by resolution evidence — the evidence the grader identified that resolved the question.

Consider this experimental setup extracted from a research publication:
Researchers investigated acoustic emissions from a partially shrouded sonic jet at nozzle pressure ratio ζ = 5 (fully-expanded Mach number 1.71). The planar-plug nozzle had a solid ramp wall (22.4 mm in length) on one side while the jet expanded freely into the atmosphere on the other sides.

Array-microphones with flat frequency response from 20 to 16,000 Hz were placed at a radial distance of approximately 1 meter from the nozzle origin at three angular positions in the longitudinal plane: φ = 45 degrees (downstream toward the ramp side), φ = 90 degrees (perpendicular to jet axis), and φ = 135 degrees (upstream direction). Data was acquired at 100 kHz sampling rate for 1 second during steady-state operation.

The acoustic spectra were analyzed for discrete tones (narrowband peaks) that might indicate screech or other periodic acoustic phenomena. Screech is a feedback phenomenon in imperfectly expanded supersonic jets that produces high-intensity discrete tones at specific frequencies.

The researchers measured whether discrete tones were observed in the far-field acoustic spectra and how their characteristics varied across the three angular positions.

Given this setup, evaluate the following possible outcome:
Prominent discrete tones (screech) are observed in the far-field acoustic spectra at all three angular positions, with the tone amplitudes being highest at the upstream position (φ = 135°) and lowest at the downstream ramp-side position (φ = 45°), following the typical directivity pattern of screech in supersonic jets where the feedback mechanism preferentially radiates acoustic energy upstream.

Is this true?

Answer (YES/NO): NO